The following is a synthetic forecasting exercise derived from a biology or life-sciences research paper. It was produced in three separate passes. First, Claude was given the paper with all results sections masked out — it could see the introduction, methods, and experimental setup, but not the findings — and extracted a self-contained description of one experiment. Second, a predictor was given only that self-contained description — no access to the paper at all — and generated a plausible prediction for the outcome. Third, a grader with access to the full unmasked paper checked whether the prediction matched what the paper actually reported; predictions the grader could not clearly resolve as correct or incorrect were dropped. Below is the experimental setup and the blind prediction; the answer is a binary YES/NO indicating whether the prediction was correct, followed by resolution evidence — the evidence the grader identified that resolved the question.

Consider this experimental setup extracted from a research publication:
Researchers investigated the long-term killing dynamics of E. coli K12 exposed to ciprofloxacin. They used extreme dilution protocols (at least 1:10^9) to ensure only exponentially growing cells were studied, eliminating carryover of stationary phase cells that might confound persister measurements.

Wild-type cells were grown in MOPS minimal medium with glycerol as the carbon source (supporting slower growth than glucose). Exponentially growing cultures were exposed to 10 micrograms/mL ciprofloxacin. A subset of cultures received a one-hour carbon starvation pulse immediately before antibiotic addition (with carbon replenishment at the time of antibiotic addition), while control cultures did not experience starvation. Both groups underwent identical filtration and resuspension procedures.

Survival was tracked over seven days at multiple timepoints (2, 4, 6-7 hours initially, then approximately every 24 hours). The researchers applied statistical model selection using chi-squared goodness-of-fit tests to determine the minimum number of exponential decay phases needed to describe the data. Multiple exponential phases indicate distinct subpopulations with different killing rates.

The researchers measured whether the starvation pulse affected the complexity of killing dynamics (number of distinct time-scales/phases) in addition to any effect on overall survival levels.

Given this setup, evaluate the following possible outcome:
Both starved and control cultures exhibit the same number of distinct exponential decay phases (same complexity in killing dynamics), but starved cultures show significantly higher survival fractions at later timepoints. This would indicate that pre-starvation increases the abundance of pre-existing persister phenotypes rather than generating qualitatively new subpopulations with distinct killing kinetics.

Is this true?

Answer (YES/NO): NO